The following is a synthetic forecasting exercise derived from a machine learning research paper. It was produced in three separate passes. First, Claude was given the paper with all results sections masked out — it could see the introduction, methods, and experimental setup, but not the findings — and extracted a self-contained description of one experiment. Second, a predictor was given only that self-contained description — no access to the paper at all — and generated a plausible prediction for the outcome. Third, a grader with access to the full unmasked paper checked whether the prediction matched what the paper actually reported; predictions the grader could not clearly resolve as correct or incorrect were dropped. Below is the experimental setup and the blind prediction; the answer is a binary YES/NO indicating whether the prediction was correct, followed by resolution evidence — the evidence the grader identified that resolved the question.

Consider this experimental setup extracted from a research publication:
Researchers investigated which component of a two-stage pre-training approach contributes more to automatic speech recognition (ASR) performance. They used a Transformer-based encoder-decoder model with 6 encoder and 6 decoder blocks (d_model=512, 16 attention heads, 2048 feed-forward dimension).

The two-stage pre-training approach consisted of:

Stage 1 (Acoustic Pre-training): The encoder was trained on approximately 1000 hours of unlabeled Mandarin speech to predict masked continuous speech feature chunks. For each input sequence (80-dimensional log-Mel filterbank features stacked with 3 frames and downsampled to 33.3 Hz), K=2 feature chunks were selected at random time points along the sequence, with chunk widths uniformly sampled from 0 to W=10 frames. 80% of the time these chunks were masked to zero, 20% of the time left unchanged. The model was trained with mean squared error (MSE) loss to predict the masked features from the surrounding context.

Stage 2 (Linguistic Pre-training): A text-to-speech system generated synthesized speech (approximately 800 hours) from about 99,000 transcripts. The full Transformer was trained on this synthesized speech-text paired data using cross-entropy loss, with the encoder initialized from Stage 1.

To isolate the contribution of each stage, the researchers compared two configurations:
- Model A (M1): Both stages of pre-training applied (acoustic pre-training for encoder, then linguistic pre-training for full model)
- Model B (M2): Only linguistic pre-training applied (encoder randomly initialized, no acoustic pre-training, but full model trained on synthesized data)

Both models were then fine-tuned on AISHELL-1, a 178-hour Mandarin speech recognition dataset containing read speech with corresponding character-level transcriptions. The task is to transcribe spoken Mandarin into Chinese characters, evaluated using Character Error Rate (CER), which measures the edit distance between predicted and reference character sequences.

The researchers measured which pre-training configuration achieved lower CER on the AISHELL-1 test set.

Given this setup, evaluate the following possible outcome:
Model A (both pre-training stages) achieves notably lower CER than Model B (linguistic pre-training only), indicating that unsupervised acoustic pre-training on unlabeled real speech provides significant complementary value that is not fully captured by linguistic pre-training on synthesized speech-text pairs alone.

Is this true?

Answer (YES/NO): YES